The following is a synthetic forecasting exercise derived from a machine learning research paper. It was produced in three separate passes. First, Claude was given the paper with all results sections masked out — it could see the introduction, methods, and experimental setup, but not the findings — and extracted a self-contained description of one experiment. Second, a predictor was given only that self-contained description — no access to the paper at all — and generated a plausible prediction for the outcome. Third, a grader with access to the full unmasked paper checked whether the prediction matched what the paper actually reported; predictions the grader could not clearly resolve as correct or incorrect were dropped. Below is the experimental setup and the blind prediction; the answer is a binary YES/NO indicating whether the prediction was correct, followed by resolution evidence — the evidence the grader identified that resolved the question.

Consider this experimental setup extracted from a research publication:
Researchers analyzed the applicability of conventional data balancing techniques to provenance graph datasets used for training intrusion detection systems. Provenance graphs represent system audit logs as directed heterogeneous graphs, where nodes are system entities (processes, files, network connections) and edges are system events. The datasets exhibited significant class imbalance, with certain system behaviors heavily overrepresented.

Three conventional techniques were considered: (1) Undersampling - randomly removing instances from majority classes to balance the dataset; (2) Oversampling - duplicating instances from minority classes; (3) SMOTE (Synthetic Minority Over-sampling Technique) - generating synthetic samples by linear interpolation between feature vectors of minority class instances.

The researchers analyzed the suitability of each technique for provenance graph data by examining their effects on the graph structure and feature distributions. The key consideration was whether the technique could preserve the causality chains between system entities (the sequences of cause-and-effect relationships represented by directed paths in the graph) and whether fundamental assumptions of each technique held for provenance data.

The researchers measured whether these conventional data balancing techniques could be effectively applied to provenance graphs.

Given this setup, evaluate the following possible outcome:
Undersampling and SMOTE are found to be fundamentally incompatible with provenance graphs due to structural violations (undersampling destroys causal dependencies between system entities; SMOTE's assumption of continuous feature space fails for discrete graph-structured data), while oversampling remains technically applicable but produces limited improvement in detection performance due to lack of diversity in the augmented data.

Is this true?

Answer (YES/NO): NO